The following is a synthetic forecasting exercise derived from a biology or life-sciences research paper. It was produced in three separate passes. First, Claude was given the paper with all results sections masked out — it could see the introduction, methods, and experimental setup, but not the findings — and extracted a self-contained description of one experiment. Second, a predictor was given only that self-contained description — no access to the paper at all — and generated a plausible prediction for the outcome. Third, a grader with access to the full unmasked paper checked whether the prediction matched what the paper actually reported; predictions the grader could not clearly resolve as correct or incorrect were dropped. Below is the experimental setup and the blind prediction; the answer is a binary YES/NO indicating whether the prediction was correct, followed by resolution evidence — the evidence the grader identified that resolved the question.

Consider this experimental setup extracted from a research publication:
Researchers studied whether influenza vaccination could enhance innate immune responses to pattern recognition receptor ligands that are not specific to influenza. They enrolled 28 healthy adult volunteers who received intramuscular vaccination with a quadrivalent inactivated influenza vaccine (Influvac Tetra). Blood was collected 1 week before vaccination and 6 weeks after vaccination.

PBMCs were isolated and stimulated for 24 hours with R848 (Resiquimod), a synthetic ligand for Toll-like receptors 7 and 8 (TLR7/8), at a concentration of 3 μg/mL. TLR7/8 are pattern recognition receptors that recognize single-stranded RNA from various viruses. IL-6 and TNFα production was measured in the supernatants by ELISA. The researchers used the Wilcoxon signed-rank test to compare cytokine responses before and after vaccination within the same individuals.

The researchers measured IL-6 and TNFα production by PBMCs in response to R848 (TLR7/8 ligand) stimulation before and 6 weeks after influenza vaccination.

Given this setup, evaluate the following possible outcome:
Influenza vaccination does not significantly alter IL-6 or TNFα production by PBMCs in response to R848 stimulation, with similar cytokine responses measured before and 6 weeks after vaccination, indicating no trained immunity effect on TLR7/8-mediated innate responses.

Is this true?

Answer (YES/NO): NO